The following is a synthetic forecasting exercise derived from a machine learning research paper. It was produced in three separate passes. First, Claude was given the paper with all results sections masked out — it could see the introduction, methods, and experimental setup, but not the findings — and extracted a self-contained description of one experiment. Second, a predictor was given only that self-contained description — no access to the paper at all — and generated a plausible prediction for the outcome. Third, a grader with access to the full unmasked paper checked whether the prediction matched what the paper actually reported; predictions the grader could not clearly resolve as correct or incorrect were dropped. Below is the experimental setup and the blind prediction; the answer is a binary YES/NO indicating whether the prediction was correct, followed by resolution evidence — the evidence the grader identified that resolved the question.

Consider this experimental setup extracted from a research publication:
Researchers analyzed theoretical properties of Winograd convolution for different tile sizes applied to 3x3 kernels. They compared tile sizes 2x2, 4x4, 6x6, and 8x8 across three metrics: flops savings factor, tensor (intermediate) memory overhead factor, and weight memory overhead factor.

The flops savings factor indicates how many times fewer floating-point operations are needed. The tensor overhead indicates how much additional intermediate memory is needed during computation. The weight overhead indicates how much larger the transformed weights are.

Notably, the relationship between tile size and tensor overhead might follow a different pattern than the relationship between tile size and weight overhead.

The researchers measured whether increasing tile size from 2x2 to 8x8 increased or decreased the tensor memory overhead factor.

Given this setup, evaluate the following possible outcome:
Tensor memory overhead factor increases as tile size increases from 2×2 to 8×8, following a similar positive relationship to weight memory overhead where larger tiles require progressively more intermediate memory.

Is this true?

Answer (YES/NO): NO